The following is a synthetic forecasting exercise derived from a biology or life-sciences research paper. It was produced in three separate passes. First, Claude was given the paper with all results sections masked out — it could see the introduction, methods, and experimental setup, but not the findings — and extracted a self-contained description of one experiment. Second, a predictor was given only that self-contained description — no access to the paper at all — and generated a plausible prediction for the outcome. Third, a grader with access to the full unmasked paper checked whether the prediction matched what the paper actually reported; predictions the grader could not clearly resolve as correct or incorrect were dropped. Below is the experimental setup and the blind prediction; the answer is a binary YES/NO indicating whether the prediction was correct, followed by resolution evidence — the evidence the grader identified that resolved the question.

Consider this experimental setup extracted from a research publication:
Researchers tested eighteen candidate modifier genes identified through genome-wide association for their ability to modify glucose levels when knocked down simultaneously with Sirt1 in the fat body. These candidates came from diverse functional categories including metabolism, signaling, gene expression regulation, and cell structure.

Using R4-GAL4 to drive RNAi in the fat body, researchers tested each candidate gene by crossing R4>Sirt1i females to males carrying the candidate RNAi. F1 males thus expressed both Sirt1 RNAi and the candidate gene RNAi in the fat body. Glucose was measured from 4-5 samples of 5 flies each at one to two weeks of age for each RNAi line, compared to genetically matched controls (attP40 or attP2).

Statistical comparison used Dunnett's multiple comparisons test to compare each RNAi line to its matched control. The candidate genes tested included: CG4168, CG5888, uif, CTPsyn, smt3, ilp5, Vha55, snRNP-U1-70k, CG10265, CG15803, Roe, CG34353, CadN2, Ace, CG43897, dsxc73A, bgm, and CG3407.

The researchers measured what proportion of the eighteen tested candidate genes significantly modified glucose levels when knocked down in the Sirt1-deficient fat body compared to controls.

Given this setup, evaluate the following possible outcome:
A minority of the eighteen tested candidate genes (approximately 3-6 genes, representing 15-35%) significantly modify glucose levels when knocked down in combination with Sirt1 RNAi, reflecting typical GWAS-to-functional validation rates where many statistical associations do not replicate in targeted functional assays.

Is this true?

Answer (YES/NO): YES